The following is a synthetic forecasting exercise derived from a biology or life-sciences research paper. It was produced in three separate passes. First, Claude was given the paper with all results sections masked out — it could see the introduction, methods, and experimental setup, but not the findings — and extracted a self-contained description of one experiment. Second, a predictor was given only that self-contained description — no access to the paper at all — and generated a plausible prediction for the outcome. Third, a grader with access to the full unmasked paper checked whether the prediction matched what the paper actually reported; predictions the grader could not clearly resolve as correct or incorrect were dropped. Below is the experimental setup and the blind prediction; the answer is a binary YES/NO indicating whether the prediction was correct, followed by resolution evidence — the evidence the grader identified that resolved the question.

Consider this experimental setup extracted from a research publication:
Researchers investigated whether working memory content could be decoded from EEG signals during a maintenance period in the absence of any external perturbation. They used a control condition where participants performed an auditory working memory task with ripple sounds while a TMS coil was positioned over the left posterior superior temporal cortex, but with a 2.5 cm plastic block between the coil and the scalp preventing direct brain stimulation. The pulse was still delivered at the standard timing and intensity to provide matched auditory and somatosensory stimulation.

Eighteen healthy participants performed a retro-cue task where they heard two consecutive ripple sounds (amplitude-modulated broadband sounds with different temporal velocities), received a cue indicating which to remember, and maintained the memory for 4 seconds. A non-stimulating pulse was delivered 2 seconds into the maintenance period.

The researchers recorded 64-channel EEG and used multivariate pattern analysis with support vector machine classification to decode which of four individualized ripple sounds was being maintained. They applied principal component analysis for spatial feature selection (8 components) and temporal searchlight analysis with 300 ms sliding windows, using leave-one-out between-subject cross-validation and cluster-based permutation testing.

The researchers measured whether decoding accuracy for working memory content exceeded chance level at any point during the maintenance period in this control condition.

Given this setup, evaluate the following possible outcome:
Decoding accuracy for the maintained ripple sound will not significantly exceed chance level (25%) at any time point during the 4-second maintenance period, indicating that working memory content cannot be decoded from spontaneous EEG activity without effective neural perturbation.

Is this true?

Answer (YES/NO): YES